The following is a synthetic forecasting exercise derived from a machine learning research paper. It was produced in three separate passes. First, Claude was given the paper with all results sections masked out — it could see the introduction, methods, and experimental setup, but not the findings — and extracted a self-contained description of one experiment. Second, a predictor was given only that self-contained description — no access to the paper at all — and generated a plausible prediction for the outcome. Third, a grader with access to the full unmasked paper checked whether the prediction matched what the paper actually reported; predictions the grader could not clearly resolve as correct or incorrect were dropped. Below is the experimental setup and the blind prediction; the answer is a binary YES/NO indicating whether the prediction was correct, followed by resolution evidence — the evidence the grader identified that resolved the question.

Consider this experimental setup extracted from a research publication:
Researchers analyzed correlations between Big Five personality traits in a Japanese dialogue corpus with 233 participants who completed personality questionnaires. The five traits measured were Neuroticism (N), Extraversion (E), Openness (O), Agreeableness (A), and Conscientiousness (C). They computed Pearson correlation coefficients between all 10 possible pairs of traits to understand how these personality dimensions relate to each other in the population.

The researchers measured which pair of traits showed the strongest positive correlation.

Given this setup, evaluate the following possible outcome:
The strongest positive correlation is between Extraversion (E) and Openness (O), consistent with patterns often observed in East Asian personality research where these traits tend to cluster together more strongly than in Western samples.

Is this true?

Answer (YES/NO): YES